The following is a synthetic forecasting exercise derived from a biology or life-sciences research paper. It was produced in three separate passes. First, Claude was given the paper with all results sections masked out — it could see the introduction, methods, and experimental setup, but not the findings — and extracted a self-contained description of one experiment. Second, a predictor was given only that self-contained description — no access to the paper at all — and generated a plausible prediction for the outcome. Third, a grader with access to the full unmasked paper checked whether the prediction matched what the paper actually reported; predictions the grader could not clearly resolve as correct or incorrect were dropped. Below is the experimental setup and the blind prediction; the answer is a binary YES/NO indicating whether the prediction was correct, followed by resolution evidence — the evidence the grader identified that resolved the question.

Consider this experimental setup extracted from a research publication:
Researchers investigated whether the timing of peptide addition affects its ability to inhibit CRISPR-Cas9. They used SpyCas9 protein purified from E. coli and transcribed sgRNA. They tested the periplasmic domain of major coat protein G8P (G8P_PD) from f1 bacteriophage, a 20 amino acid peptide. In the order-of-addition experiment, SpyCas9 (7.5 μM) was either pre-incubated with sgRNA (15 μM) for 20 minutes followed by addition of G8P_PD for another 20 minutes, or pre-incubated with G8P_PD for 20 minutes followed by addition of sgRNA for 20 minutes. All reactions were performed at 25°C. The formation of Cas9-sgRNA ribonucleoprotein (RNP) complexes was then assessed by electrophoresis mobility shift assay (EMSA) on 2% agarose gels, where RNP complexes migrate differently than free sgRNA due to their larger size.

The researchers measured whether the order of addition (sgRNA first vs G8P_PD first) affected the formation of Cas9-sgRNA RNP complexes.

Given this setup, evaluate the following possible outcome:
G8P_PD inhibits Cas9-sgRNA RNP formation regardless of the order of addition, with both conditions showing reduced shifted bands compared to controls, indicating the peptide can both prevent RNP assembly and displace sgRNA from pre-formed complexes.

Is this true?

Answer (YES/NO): NO